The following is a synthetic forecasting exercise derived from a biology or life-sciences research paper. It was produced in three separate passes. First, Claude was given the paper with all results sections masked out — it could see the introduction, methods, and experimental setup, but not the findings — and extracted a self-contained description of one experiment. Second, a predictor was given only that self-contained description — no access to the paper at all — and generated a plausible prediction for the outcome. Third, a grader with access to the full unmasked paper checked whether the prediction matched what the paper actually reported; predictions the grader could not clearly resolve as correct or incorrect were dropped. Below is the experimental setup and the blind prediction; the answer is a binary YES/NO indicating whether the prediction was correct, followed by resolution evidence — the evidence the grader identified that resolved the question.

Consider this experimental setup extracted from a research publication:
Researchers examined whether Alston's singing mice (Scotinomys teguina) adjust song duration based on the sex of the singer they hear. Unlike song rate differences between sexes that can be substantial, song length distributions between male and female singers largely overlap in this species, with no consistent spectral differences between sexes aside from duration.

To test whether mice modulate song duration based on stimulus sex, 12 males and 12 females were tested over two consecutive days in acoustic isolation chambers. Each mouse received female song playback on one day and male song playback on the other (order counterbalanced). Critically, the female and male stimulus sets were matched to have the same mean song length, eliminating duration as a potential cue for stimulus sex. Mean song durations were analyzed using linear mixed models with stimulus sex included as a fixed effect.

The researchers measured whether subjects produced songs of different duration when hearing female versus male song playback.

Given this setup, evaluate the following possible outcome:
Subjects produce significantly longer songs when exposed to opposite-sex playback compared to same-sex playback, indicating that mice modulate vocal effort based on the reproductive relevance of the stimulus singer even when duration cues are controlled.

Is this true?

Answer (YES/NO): NO